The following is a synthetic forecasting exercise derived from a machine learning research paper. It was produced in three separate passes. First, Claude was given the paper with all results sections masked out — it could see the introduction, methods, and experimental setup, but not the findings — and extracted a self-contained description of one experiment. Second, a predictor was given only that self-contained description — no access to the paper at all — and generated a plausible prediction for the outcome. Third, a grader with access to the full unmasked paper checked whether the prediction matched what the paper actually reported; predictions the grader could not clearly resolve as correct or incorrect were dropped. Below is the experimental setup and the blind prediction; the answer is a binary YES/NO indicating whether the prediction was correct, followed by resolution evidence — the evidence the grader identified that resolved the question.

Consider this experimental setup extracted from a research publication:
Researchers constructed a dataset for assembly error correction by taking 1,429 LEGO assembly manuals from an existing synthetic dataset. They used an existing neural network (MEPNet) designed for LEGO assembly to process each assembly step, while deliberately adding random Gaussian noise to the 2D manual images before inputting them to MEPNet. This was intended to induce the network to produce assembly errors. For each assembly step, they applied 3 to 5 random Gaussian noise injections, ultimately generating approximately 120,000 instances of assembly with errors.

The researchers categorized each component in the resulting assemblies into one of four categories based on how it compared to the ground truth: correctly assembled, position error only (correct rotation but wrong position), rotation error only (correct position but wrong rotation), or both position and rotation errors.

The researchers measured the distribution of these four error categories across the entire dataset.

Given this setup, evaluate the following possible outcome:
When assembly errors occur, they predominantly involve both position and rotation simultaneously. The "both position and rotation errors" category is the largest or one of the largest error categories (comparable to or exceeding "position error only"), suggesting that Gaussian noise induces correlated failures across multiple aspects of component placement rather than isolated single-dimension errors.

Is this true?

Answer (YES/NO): NO